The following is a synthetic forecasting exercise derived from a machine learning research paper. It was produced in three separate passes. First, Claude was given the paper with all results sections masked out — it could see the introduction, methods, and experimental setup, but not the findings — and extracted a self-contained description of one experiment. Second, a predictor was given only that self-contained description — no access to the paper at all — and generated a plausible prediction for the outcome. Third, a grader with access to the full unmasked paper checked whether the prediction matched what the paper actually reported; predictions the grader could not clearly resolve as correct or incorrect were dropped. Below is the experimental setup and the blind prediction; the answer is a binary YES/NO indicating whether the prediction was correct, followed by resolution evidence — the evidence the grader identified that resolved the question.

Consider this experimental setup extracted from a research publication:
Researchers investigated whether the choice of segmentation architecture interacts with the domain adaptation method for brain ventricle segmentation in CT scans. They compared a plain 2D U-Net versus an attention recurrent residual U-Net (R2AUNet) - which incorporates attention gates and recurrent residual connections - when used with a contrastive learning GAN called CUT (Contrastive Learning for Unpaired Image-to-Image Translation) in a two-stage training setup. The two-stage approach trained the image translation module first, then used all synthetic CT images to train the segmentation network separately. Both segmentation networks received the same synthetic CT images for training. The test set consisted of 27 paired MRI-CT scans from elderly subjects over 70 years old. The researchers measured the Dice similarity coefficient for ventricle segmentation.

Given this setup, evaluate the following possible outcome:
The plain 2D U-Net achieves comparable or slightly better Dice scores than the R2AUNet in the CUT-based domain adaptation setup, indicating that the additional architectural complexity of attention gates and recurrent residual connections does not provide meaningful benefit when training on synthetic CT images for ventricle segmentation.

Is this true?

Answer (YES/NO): NO